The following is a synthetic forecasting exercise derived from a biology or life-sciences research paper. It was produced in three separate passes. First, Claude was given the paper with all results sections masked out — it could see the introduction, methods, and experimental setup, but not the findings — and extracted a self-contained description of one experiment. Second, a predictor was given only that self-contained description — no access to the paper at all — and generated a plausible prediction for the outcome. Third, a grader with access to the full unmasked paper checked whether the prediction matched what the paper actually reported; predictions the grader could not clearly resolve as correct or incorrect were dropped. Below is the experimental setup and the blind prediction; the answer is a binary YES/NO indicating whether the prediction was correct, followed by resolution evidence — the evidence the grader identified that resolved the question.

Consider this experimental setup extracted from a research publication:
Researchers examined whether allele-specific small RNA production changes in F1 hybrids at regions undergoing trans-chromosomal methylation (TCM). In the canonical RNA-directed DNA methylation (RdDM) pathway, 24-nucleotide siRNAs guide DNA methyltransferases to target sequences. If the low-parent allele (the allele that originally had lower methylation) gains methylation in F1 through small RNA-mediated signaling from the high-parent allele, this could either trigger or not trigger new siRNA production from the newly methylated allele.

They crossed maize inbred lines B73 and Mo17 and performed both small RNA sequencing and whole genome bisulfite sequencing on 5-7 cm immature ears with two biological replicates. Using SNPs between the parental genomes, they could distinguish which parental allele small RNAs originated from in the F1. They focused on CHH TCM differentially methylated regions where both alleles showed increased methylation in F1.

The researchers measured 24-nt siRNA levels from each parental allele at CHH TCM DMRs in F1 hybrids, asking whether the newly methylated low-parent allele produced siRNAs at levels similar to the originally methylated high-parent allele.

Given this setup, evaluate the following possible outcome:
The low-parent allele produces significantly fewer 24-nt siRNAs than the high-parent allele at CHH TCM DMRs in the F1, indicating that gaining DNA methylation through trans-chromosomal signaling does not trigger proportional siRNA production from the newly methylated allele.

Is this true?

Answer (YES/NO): YES